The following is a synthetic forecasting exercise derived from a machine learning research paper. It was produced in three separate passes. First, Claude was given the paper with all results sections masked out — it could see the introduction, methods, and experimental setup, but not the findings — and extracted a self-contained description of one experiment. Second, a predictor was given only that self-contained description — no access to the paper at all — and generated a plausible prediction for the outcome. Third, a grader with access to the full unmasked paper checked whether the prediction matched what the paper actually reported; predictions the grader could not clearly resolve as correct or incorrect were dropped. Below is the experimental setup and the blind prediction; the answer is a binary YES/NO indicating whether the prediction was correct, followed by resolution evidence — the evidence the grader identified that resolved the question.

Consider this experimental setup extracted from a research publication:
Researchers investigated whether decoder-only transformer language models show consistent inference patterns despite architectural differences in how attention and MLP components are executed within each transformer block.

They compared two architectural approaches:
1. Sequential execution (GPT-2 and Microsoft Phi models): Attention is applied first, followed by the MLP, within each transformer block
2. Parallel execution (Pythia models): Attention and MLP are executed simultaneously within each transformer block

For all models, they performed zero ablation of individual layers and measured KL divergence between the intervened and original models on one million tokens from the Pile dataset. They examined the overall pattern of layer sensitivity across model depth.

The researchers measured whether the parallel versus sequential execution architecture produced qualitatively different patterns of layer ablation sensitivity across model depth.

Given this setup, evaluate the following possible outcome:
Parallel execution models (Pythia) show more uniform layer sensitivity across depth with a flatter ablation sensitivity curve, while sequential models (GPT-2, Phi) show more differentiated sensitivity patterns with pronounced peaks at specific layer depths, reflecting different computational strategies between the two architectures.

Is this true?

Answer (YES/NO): NO